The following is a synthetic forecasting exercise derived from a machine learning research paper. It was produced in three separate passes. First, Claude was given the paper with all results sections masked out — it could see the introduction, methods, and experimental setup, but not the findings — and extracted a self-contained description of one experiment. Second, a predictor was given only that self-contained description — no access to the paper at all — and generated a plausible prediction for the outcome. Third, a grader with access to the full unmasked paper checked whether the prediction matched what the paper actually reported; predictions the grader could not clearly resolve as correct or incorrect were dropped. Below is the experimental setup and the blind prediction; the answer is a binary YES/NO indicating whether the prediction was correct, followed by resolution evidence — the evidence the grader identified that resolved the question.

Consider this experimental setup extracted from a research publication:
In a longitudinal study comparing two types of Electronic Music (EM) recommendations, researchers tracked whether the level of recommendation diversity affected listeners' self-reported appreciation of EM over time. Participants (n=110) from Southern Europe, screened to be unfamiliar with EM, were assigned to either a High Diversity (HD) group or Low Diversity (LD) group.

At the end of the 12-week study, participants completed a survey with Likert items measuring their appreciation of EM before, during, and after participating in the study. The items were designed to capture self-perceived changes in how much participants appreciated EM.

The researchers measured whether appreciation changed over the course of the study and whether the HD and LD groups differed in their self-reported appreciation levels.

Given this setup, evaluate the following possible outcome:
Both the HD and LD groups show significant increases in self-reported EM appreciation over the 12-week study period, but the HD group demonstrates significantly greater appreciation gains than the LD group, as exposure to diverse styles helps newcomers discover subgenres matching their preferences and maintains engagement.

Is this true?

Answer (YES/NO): NO